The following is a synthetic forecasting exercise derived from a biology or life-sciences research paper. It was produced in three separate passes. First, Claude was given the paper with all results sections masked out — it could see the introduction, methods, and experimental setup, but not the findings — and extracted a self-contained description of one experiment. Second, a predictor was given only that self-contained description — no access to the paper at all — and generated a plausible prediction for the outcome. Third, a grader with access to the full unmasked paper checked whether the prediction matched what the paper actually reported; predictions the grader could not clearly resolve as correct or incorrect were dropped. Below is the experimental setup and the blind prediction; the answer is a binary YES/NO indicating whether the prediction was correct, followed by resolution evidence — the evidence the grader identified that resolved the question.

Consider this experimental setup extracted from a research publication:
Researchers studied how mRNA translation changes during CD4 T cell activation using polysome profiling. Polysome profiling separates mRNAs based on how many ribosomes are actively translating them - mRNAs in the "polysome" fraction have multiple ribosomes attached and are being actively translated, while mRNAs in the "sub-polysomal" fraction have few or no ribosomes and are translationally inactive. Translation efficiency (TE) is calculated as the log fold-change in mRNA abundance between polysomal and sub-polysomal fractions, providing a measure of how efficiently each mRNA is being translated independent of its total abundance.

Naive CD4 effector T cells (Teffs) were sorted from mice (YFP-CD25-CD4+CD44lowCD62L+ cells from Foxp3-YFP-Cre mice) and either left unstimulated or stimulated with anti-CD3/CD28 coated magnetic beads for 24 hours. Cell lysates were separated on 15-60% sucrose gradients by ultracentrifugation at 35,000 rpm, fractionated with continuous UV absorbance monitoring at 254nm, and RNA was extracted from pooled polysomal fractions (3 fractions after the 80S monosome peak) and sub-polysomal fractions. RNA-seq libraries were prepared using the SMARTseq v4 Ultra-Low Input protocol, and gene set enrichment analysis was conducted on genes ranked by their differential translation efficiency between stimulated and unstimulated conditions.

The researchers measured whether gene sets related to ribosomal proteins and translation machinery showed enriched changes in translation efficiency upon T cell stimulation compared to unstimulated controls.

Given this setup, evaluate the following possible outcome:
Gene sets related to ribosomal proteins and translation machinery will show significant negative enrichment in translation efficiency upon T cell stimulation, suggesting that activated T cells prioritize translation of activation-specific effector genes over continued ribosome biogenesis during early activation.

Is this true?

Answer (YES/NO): NO